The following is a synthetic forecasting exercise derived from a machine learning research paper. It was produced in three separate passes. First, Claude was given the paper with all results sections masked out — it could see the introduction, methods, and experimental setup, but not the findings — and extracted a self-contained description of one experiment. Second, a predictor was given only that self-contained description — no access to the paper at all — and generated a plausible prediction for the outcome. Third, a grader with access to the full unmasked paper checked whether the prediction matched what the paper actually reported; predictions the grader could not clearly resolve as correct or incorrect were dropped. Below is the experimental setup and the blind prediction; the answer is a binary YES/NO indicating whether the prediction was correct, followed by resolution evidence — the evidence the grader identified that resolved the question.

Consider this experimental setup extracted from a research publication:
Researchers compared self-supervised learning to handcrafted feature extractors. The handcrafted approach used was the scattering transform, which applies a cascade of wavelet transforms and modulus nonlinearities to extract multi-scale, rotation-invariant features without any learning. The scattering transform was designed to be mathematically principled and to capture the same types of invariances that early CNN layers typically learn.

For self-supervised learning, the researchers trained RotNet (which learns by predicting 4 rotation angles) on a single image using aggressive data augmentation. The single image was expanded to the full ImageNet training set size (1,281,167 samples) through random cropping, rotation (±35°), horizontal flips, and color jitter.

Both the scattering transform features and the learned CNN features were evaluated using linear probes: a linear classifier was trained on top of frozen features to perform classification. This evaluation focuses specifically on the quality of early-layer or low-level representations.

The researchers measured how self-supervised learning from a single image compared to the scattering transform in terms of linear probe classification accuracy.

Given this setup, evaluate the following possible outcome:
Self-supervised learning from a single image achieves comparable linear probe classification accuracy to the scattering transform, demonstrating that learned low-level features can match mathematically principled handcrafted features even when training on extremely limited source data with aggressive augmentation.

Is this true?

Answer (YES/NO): YES